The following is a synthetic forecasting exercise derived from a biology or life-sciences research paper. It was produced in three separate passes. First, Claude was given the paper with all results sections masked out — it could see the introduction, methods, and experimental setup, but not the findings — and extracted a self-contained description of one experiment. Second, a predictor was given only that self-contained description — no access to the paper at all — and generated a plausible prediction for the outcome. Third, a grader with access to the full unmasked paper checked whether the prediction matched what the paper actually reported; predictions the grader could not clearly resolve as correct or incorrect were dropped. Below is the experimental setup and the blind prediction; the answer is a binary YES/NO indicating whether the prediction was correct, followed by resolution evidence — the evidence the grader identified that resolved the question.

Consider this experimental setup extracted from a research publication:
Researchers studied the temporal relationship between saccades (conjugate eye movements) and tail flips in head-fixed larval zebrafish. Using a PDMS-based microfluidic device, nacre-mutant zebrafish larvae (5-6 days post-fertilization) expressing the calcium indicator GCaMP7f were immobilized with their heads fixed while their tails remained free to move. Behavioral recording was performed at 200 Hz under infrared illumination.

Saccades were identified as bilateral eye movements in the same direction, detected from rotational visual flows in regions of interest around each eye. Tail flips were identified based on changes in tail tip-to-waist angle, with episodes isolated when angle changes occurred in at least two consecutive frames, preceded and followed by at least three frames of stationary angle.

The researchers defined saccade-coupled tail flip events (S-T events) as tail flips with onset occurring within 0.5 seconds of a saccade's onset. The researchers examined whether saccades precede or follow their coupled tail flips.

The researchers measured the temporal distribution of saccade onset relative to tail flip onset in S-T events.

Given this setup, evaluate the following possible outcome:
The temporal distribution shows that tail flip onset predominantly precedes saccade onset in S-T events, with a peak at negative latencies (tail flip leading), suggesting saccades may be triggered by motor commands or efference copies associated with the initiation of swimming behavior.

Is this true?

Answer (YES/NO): NO